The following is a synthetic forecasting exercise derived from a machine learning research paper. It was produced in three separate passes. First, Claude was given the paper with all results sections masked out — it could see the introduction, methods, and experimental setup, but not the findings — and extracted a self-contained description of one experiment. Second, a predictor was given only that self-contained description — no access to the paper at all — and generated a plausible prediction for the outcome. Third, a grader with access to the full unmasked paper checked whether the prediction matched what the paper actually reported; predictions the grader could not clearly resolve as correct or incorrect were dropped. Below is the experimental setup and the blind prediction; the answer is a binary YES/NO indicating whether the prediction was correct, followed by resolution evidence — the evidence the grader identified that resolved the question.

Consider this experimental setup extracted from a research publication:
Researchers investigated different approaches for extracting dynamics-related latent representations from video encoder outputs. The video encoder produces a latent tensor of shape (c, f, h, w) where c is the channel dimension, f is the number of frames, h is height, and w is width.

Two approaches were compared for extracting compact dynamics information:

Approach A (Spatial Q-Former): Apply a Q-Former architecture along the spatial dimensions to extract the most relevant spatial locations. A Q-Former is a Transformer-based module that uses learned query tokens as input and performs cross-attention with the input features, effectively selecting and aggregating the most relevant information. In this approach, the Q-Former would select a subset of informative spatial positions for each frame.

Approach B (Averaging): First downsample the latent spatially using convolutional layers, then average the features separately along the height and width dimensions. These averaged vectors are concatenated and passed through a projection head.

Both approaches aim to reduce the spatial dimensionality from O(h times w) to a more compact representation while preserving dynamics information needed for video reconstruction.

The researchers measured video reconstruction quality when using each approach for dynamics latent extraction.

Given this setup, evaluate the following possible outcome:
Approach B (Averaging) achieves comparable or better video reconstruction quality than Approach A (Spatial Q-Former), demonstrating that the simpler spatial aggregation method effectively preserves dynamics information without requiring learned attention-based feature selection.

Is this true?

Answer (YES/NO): YES